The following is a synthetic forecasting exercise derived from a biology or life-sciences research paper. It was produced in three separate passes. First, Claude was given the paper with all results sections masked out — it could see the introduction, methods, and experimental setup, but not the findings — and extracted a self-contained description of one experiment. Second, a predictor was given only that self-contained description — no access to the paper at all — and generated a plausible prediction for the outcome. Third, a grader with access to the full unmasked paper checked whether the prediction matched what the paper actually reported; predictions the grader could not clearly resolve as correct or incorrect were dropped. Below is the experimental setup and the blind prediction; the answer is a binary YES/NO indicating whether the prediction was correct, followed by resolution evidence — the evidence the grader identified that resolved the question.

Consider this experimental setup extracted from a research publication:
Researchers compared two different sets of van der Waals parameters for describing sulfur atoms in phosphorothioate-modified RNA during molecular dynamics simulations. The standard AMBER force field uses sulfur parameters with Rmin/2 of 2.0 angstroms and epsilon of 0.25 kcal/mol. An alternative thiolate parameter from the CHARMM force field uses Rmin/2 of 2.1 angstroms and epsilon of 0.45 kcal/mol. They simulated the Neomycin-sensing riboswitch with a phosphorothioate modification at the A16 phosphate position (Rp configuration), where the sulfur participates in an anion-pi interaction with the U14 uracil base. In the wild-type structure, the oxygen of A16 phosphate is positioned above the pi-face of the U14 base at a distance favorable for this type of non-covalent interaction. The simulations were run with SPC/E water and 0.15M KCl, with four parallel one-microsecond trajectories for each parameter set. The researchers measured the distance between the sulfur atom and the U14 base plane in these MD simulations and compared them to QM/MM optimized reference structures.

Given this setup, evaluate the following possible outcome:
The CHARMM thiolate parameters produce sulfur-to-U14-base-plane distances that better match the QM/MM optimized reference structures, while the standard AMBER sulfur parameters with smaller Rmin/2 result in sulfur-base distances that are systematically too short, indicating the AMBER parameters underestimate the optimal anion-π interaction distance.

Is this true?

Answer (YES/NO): NO